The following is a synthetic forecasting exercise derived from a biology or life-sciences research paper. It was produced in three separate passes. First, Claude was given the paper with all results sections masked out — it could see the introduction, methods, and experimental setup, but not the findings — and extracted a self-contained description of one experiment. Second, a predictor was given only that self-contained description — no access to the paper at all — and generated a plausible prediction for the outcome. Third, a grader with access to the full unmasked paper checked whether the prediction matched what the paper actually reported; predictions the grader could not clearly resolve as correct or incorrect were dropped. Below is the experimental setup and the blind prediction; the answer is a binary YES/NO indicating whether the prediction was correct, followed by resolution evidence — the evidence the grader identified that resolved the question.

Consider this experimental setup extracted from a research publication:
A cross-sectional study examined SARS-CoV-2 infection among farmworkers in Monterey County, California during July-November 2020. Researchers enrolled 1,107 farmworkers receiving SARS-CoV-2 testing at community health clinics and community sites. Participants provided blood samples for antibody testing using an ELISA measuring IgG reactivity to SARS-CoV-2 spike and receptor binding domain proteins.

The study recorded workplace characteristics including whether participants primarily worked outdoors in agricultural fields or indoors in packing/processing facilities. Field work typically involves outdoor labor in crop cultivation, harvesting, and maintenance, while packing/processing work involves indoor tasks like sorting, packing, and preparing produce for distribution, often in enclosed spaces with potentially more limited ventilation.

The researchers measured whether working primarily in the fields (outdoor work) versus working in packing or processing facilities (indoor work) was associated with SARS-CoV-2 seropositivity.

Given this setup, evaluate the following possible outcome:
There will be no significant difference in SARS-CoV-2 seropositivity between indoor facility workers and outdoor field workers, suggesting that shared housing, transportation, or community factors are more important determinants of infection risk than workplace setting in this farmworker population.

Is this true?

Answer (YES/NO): NO